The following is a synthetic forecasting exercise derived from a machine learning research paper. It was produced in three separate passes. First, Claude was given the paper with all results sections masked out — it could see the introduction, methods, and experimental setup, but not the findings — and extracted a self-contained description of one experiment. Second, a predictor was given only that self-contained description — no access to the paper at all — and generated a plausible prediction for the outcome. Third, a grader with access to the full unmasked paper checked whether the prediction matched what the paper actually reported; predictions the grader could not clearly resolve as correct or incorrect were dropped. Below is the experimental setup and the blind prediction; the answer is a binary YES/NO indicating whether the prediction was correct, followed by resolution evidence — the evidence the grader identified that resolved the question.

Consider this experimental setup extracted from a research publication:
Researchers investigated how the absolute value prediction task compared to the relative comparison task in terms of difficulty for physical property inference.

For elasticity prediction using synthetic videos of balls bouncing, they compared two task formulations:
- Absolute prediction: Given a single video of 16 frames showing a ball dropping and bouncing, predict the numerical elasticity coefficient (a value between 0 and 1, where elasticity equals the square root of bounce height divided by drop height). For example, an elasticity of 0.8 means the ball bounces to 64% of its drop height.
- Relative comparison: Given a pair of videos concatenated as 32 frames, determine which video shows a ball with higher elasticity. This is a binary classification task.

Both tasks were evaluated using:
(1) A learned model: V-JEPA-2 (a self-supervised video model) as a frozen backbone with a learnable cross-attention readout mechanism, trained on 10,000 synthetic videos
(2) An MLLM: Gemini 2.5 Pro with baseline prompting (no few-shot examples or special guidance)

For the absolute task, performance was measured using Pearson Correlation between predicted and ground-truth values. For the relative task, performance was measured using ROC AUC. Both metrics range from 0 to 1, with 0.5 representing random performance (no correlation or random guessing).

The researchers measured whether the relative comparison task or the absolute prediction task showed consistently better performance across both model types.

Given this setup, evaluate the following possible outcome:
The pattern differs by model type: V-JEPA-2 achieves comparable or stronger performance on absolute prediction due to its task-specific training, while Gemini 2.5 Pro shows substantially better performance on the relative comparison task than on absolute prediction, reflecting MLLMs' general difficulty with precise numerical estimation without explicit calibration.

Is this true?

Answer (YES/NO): NO